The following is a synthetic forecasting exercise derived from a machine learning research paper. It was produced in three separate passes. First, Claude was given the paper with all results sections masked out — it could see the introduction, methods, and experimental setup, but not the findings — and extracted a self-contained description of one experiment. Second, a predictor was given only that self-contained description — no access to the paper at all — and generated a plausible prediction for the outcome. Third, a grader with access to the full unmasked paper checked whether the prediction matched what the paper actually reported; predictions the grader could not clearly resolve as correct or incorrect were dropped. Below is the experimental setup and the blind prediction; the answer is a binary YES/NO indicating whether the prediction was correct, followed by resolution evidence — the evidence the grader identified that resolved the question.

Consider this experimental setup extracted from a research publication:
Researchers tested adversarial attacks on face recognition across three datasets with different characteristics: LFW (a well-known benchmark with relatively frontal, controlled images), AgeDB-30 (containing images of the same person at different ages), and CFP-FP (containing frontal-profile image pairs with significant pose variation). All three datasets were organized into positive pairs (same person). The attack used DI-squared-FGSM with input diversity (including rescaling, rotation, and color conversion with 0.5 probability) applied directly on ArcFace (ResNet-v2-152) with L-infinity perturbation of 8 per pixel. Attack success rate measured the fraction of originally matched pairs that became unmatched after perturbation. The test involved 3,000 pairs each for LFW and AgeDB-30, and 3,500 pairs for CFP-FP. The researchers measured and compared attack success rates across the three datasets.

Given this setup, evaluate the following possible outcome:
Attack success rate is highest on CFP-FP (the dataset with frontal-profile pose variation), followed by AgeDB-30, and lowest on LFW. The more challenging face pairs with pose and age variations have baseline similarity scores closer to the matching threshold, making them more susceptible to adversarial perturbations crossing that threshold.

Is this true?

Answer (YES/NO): NO